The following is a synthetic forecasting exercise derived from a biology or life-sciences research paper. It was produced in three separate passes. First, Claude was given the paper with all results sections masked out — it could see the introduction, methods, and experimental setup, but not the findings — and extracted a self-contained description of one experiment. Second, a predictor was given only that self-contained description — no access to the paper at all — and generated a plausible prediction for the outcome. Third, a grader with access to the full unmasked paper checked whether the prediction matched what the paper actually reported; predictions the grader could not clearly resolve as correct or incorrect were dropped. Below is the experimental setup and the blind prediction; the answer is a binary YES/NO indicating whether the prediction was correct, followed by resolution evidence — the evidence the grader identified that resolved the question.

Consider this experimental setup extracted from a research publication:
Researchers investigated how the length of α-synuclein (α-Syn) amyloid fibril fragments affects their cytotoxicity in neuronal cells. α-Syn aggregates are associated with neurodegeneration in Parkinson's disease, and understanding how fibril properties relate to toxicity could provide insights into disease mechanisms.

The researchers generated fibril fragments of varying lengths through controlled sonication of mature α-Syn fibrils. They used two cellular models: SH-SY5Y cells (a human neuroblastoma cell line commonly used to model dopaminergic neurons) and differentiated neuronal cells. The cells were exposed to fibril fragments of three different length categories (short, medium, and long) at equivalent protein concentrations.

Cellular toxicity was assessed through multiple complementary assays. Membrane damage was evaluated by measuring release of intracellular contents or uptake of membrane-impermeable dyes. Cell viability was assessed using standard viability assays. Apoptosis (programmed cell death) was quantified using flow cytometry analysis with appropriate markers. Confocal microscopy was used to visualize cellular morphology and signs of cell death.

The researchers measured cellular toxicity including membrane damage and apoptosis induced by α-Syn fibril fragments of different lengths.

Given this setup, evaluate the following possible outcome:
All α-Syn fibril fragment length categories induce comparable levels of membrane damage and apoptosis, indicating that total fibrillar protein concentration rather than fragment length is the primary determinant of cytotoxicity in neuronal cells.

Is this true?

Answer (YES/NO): NO